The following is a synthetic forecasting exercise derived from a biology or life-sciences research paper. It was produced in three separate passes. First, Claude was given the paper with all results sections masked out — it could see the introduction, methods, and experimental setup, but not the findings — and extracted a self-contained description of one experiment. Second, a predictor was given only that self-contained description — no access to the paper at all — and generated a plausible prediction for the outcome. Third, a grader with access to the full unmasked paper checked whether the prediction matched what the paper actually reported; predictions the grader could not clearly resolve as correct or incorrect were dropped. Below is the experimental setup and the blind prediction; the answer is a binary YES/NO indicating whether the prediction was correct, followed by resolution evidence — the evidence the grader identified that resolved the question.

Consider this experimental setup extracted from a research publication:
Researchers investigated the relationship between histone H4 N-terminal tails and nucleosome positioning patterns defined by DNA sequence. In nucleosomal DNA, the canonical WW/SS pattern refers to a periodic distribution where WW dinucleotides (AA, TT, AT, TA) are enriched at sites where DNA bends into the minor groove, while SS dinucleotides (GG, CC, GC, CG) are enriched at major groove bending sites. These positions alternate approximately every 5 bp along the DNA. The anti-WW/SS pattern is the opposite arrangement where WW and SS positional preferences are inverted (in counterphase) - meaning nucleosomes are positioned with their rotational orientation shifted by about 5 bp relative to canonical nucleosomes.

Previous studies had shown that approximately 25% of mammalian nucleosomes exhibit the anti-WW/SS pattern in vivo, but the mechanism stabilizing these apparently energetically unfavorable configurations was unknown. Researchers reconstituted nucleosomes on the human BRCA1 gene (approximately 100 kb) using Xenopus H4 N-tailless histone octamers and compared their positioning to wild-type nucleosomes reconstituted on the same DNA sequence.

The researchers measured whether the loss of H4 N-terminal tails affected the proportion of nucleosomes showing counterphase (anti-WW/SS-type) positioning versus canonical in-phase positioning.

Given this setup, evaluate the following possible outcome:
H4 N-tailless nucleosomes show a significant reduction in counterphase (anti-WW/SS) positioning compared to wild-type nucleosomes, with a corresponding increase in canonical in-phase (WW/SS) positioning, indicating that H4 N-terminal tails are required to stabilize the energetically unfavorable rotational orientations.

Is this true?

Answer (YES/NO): YES